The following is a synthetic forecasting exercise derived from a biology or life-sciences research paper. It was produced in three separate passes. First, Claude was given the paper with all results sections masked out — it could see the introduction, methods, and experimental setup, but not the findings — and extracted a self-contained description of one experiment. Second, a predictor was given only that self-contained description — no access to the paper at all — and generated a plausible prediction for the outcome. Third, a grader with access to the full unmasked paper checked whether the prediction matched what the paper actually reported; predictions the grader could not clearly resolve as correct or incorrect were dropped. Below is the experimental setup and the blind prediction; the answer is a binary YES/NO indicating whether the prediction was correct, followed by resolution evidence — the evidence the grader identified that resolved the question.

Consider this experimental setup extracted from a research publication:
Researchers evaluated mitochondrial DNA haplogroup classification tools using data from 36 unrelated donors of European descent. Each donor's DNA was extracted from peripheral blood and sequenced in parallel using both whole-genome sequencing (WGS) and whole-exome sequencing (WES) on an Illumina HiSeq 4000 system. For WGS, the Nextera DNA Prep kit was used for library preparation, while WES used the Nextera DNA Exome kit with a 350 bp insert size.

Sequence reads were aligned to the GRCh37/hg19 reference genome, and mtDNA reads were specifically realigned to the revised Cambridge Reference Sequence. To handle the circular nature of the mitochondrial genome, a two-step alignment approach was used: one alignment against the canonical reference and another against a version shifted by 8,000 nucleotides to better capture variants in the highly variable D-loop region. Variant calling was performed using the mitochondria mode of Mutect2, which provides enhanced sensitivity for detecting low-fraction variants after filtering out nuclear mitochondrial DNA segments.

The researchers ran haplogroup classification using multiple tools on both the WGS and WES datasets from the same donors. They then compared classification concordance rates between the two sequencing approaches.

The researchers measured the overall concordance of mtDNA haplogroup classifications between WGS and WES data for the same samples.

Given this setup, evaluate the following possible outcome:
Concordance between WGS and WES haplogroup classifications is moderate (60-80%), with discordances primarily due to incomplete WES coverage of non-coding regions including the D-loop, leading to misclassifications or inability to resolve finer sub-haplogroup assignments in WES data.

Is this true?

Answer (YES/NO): NO